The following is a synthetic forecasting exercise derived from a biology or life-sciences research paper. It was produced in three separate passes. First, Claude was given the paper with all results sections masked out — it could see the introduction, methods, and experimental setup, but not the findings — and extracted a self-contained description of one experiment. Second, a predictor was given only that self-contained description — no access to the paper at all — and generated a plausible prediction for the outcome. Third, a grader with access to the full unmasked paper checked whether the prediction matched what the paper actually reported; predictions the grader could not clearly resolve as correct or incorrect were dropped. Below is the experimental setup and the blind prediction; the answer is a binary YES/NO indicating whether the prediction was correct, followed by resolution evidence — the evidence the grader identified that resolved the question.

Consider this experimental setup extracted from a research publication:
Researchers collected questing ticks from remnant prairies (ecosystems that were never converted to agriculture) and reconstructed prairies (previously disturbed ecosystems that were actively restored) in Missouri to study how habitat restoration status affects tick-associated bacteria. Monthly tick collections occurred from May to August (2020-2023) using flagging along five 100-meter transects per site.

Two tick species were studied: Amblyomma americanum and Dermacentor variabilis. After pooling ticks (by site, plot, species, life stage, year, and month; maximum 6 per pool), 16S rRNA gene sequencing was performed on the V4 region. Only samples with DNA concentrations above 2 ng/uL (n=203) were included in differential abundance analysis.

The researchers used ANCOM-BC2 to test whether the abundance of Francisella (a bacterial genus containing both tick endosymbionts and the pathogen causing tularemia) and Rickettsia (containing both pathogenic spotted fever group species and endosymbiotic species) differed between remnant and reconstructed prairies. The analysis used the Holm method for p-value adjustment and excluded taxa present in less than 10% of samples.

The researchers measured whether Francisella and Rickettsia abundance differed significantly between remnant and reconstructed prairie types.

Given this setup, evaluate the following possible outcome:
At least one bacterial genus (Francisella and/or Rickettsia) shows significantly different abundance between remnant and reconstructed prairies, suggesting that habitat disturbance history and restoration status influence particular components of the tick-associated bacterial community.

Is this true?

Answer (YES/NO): NO